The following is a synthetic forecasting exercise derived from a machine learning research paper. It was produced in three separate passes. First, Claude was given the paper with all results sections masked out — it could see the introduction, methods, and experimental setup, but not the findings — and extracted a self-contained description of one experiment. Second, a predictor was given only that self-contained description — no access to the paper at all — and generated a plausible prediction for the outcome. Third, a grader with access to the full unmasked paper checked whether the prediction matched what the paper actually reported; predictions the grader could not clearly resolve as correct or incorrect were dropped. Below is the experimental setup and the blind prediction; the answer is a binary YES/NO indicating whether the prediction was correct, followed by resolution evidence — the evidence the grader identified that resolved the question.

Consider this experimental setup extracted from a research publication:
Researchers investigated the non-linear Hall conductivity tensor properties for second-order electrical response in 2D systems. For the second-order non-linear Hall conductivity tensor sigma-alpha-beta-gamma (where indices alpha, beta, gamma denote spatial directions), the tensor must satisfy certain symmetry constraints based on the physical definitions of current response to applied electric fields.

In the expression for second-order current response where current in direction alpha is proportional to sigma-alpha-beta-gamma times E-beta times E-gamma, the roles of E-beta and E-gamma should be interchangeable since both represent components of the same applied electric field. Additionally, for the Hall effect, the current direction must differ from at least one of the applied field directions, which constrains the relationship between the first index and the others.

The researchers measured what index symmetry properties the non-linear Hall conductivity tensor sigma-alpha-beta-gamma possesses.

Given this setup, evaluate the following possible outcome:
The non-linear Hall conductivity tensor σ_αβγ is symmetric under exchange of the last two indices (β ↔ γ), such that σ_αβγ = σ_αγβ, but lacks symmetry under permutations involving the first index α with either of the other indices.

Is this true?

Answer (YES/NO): YES